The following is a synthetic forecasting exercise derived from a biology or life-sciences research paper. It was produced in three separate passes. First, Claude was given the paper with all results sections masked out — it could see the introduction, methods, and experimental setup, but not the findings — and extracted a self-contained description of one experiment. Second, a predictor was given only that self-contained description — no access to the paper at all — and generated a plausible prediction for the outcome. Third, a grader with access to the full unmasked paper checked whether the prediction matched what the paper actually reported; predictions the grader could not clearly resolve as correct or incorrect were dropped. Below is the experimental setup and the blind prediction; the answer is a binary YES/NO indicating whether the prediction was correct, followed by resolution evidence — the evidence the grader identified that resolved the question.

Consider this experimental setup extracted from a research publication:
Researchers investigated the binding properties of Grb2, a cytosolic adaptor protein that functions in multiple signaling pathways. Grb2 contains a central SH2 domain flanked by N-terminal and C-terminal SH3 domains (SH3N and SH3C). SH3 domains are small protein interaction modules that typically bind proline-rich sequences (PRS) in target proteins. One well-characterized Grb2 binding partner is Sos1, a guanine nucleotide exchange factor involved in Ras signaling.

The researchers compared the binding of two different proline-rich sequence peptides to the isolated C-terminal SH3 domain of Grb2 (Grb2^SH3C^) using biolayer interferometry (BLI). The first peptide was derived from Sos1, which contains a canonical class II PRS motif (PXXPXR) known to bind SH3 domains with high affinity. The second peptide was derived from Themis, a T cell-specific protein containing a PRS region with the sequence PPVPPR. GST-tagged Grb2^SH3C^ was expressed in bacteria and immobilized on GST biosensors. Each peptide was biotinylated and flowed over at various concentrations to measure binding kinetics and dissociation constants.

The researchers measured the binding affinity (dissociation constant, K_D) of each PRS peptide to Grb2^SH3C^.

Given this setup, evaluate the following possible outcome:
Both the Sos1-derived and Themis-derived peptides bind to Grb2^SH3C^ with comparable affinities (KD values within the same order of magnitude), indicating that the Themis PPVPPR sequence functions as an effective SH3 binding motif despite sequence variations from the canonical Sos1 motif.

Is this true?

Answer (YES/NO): NO